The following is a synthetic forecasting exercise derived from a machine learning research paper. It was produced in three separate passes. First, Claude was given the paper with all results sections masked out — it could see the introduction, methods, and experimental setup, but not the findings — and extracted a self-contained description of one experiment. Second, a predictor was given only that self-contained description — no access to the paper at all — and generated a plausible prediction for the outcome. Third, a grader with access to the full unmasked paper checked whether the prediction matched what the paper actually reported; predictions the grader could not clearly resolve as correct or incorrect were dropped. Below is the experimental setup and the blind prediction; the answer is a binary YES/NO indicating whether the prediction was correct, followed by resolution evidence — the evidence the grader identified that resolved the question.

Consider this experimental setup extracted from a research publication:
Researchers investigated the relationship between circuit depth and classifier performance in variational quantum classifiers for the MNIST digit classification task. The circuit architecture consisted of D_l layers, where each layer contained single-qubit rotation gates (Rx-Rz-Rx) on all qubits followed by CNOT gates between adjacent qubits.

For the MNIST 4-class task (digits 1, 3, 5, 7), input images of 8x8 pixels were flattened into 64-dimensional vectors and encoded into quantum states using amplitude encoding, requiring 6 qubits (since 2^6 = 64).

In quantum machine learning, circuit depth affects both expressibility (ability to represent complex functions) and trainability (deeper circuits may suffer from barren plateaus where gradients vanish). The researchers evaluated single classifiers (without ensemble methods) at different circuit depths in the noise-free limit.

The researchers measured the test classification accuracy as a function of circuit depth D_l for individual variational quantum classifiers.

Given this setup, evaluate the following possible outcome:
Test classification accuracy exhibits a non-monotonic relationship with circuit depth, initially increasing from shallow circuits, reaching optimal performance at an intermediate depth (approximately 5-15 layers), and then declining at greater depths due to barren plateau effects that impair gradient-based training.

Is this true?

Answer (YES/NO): NO